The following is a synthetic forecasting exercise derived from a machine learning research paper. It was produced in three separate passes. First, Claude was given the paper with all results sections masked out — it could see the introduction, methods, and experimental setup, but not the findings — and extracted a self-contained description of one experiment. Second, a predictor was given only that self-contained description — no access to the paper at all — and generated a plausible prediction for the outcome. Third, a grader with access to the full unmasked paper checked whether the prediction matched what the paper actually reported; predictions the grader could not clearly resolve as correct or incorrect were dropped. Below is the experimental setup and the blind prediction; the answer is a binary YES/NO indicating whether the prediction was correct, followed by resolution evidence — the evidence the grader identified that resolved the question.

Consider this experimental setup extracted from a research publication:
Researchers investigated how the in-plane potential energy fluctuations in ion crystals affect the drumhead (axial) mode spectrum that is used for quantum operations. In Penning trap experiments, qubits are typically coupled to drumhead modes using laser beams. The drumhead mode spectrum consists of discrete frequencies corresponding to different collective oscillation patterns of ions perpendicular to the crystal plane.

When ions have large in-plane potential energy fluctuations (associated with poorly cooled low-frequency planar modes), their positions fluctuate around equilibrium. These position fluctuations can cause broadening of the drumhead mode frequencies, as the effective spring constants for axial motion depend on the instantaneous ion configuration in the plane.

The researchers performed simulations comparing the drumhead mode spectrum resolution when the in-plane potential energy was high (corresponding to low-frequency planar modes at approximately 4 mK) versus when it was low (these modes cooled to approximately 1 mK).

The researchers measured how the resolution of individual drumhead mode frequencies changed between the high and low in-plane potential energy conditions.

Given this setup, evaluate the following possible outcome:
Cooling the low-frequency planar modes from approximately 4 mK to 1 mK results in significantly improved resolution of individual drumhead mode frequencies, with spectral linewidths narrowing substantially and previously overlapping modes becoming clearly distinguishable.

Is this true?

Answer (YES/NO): YES